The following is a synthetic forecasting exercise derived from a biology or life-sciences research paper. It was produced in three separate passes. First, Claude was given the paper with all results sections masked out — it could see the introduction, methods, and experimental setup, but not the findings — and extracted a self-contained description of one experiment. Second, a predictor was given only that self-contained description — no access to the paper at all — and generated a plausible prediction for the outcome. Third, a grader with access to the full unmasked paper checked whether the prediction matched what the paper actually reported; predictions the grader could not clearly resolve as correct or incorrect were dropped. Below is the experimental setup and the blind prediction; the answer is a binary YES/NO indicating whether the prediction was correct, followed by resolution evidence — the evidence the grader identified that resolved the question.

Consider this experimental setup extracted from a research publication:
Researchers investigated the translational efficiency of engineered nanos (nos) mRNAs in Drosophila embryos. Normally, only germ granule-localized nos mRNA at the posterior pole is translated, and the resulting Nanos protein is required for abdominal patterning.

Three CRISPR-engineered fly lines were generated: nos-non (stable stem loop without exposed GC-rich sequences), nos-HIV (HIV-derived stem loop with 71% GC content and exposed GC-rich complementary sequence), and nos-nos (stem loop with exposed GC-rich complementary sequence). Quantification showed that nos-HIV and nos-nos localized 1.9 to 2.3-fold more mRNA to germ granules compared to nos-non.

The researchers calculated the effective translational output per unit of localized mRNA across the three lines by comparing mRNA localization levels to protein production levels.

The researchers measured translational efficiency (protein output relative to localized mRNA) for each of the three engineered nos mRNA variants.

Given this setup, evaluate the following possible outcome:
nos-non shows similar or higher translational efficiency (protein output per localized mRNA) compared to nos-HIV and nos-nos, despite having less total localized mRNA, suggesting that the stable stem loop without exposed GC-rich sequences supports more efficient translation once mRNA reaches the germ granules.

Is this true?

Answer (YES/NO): YES